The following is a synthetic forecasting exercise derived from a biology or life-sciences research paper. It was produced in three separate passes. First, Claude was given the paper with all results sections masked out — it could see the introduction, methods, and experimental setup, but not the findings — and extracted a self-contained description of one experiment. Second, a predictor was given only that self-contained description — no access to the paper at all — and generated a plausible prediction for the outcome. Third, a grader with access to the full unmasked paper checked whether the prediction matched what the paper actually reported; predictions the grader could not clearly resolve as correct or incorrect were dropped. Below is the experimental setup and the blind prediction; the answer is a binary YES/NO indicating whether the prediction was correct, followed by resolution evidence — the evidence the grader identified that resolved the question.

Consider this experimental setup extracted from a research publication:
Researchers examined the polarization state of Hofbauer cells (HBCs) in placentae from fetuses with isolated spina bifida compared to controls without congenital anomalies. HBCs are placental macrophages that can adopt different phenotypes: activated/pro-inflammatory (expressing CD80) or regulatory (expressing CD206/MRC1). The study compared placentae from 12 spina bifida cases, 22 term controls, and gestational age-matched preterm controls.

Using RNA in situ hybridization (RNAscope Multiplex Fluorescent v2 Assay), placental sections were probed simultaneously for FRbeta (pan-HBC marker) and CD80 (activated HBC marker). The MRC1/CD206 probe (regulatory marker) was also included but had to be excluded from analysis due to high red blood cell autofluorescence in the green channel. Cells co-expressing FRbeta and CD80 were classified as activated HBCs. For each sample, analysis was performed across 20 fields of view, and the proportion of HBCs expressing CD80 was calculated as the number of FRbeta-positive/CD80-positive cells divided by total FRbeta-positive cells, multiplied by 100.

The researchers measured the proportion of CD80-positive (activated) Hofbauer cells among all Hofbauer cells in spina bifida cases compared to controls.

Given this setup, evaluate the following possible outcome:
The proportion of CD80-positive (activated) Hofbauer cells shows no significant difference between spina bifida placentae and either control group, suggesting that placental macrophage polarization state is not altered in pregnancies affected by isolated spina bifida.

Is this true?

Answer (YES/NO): NO